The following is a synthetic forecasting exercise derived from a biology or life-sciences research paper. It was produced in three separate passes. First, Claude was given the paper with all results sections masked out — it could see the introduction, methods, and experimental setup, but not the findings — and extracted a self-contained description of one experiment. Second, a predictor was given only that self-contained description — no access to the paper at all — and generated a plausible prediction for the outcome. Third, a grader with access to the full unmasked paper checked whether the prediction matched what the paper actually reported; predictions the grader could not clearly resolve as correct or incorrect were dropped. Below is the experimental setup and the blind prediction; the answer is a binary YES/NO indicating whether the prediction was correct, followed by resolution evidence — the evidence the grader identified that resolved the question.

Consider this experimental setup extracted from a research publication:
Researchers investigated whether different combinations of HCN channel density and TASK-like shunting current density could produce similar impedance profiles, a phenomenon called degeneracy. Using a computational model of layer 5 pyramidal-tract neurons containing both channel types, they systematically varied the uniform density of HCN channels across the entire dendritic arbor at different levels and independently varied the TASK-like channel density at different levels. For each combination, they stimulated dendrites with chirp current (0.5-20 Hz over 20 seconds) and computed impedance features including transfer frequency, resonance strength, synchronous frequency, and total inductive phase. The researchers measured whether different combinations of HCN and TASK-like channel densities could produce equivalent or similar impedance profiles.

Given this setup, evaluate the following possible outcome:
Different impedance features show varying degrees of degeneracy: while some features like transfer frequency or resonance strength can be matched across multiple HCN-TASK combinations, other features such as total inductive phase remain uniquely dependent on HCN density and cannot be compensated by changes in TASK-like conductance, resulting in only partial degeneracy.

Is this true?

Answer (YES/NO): NO